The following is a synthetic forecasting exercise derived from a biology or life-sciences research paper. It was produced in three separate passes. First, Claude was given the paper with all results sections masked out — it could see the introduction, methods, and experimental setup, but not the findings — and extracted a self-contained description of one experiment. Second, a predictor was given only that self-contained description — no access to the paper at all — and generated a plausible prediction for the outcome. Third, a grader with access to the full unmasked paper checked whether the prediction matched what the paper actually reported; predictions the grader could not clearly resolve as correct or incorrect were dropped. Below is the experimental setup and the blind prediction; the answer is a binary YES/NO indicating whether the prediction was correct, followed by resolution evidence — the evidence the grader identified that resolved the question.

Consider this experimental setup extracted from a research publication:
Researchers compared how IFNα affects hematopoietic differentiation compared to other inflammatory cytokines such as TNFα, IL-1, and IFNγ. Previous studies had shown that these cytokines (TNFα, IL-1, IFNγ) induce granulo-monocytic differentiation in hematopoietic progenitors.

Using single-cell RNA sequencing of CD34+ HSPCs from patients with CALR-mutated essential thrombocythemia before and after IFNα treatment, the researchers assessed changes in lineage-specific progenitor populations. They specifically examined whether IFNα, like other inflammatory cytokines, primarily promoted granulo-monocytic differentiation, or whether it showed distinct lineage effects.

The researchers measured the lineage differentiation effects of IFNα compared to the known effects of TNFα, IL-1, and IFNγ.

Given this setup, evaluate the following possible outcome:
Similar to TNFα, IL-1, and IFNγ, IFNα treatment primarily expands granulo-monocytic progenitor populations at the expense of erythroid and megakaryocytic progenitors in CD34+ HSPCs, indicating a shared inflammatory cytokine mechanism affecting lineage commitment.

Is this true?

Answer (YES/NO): NO